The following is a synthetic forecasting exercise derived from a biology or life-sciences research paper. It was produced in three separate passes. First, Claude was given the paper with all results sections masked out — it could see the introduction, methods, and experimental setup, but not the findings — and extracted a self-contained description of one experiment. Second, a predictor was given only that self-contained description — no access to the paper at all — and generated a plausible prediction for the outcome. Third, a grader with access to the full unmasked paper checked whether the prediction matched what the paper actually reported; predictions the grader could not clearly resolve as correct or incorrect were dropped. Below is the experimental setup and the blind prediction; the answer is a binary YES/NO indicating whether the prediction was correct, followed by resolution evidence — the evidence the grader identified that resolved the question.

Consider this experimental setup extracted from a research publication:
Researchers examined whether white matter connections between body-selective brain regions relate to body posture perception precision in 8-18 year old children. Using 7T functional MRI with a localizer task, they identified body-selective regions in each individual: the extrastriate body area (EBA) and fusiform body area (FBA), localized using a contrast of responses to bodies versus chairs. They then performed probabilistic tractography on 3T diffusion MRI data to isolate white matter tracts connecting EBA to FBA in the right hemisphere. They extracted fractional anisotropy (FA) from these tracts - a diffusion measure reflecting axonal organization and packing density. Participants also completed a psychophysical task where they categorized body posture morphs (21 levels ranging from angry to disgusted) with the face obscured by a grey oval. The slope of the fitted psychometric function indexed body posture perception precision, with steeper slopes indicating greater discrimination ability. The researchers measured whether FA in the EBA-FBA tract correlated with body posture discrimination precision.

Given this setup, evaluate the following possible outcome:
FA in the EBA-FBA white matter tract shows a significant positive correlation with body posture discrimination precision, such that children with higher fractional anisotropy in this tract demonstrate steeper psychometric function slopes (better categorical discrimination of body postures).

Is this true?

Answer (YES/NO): NO